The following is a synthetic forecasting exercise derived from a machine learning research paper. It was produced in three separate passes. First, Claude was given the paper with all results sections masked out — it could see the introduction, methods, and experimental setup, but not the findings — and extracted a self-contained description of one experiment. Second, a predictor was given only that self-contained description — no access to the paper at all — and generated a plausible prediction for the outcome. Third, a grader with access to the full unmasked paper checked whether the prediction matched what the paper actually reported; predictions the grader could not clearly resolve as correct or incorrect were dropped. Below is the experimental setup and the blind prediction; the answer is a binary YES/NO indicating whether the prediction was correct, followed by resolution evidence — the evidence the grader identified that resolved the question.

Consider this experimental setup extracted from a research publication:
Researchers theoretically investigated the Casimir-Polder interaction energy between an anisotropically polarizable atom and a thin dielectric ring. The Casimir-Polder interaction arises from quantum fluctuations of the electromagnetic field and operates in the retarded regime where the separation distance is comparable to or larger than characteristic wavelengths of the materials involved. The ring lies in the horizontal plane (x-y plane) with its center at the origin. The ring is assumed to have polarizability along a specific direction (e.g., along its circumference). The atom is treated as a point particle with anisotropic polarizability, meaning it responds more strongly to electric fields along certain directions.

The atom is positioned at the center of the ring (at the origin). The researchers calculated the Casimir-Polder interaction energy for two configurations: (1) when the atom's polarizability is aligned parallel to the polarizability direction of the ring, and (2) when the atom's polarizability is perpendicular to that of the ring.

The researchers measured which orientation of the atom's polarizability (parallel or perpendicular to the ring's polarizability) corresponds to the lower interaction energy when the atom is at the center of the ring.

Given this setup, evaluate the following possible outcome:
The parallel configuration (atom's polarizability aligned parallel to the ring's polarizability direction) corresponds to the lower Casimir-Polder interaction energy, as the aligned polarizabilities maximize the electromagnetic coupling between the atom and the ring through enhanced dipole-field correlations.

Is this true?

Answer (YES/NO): YES